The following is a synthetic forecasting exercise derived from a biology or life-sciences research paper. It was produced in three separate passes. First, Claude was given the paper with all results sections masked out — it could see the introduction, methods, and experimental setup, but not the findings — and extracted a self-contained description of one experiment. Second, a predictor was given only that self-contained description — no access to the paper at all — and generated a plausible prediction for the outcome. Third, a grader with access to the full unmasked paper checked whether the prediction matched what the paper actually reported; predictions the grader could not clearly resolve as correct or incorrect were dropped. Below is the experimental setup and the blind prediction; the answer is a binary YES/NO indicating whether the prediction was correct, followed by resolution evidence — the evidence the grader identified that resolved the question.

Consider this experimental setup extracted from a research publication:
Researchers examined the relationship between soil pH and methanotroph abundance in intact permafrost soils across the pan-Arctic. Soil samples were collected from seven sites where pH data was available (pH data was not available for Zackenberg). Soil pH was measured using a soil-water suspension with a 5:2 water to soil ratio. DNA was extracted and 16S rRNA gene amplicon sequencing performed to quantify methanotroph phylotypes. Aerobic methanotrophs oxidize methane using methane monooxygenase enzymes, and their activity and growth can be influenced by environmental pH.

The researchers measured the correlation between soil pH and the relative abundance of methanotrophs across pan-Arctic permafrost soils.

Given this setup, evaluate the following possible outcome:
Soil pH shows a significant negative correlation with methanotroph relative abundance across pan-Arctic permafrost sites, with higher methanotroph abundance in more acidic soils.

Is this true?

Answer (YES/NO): NO